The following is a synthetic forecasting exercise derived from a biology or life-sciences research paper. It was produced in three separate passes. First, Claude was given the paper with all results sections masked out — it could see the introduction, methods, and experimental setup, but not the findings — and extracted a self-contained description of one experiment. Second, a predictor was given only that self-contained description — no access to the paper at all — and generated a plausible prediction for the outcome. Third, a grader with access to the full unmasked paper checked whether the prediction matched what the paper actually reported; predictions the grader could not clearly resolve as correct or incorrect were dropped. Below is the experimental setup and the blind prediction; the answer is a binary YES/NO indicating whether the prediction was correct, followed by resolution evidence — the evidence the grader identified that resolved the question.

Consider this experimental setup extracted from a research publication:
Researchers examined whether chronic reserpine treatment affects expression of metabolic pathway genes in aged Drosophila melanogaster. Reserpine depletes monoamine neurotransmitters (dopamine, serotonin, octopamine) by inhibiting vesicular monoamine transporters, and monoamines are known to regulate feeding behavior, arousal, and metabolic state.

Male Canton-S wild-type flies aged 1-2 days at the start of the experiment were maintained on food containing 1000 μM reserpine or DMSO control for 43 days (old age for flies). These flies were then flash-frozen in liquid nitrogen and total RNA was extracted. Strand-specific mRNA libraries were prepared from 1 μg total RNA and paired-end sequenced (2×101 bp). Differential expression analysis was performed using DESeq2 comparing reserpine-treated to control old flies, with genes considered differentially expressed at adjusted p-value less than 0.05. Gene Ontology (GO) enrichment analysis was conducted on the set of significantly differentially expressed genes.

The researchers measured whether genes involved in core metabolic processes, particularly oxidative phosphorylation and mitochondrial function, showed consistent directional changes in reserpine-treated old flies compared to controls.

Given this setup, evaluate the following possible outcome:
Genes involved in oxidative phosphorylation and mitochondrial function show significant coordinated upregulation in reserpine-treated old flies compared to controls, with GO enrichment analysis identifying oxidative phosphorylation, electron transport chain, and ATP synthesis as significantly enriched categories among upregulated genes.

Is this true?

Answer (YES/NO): NO